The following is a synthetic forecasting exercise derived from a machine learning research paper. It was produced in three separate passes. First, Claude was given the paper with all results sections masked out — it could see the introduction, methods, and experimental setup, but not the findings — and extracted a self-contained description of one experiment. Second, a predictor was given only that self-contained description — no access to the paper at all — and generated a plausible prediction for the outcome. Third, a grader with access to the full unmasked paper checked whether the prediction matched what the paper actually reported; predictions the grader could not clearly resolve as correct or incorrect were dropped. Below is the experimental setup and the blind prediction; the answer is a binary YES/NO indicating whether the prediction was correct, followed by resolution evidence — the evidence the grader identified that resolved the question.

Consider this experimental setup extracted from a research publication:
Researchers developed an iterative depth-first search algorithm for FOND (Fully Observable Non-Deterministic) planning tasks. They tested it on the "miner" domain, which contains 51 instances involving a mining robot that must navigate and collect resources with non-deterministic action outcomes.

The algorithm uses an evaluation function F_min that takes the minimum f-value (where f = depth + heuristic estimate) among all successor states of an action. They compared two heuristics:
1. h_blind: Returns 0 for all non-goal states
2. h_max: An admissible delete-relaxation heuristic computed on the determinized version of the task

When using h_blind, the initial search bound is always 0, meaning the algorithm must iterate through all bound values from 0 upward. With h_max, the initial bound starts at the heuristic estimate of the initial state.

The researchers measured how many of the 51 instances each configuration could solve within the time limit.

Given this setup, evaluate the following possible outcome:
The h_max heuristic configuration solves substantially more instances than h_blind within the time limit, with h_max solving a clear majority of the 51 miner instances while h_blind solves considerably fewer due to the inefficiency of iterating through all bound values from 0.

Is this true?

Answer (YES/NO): YES